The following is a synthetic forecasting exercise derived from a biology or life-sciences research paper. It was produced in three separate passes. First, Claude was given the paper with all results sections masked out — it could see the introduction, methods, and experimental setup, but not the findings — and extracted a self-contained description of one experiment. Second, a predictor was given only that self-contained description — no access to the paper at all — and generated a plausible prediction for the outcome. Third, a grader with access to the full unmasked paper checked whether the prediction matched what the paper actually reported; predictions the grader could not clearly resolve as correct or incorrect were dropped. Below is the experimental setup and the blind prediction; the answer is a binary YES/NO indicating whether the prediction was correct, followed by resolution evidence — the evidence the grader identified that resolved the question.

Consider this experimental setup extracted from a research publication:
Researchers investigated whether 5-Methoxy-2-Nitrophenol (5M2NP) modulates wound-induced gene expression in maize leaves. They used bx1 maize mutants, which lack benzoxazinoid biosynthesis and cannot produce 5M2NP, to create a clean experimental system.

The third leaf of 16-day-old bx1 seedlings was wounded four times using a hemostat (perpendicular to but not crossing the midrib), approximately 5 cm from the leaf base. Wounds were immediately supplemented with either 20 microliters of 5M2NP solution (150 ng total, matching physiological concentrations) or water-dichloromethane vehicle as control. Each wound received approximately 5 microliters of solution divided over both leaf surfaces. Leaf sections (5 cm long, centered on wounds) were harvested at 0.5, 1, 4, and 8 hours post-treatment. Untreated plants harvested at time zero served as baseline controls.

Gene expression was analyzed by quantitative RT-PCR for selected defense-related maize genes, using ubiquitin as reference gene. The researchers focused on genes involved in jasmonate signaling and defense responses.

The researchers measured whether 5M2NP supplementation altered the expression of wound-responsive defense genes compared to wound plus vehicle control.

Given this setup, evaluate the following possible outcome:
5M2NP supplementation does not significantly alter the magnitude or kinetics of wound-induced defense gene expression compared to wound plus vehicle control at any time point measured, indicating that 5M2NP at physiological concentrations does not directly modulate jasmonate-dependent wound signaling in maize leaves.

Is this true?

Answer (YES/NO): NO